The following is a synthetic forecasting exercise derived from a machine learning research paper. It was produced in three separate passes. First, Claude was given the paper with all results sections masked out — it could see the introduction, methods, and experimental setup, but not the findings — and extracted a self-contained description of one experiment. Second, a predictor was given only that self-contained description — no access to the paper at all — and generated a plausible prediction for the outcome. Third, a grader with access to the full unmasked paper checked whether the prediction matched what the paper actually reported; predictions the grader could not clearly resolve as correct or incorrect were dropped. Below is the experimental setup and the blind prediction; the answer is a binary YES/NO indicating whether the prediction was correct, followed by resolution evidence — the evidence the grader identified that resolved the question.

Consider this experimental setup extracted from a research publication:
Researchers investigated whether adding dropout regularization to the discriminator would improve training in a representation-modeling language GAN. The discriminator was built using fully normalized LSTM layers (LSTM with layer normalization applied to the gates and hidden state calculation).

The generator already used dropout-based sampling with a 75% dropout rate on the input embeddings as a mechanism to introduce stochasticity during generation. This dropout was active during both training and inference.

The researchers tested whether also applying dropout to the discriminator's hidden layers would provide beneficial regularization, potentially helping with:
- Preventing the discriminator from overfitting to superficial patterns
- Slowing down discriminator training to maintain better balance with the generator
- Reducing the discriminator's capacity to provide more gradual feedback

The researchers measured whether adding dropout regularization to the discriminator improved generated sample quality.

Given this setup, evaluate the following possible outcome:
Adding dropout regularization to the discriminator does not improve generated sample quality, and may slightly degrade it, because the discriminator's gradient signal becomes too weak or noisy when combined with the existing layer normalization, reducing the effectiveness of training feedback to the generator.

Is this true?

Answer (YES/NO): YES